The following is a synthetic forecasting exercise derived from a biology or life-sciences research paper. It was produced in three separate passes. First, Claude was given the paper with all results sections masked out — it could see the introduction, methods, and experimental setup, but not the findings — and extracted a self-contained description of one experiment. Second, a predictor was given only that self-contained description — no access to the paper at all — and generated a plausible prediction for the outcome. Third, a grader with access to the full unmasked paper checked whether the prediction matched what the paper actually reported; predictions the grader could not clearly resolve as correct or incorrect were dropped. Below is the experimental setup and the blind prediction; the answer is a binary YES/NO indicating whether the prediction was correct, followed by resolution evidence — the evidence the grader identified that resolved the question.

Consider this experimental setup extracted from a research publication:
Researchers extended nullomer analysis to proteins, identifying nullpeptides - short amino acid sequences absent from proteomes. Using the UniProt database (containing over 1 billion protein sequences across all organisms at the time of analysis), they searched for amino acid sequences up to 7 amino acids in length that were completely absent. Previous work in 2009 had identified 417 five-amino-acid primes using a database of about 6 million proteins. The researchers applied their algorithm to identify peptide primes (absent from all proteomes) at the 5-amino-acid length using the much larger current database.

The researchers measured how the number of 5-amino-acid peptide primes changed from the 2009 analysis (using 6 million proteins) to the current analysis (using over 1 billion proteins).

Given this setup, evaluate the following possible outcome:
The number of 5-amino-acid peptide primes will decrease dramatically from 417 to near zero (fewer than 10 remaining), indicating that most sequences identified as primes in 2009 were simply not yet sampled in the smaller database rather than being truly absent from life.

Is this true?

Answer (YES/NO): YES